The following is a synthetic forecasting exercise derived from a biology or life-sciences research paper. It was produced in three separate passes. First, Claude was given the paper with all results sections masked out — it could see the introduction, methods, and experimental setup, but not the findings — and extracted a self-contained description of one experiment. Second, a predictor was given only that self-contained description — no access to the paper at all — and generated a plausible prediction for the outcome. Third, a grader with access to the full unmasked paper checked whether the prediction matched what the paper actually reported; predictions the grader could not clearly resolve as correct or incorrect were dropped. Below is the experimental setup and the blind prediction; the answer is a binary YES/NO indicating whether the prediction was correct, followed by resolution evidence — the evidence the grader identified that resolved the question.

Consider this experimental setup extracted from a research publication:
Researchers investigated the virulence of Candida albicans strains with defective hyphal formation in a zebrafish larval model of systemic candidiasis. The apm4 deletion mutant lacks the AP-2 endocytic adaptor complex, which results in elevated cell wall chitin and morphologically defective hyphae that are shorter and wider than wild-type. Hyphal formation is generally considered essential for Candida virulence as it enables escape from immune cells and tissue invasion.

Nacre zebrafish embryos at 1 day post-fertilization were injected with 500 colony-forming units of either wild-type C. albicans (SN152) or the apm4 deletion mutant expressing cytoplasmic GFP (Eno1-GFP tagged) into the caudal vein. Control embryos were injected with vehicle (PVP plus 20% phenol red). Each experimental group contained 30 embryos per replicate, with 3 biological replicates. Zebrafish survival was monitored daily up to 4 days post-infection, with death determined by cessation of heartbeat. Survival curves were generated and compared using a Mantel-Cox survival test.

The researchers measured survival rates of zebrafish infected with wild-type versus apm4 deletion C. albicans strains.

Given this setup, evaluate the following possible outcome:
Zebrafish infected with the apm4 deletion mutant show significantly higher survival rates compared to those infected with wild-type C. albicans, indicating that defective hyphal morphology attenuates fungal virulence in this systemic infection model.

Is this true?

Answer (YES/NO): YES